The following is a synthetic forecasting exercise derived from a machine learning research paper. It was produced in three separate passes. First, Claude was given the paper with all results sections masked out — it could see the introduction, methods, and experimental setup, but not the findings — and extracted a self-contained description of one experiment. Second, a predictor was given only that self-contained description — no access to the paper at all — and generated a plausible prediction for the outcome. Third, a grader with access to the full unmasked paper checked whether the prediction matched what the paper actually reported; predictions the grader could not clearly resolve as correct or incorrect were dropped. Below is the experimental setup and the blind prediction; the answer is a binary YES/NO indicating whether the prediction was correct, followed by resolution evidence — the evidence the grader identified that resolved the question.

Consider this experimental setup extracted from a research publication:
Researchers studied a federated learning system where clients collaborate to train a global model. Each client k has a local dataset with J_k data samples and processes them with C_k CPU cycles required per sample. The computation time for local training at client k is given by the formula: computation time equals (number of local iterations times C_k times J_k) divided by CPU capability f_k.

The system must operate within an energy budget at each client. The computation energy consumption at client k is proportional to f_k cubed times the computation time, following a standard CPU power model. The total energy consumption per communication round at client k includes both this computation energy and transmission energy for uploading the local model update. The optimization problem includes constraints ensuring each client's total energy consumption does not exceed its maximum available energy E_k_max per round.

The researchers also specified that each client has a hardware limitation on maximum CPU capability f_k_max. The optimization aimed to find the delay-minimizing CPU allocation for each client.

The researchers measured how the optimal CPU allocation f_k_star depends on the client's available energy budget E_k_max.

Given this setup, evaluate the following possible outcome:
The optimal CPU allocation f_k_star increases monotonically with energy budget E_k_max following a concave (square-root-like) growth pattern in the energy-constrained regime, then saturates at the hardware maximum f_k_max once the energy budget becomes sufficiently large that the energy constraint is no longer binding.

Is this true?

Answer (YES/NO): YES